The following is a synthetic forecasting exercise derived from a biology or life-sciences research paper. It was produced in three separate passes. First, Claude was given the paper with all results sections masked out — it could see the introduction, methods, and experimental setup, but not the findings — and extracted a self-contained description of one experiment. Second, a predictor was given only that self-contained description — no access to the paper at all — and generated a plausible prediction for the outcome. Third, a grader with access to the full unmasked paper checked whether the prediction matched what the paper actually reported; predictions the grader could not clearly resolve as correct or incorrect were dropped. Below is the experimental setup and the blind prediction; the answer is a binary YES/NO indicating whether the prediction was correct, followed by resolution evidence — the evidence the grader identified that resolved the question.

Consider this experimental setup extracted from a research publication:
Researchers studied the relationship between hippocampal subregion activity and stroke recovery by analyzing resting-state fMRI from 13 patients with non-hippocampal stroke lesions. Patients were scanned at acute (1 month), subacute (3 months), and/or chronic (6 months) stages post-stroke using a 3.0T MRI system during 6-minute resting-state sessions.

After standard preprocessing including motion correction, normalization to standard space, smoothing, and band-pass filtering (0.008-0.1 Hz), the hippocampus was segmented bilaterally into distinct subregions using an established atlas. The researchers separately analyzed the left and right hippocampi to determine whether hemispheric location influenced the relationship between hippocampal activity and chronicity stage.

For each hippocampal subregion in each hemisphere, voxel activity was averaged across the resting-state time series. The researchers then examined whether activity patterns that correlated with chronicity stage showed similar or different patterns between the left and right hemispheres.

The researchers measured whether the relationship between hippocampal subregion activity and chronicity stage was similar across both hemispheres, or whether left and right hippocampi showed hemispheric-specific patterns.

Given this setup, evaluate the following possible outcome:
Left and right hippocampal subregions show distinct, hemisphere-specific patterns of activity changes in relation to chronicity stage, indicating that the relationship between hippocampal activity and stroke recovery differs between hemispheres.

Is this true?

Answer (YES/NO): YES